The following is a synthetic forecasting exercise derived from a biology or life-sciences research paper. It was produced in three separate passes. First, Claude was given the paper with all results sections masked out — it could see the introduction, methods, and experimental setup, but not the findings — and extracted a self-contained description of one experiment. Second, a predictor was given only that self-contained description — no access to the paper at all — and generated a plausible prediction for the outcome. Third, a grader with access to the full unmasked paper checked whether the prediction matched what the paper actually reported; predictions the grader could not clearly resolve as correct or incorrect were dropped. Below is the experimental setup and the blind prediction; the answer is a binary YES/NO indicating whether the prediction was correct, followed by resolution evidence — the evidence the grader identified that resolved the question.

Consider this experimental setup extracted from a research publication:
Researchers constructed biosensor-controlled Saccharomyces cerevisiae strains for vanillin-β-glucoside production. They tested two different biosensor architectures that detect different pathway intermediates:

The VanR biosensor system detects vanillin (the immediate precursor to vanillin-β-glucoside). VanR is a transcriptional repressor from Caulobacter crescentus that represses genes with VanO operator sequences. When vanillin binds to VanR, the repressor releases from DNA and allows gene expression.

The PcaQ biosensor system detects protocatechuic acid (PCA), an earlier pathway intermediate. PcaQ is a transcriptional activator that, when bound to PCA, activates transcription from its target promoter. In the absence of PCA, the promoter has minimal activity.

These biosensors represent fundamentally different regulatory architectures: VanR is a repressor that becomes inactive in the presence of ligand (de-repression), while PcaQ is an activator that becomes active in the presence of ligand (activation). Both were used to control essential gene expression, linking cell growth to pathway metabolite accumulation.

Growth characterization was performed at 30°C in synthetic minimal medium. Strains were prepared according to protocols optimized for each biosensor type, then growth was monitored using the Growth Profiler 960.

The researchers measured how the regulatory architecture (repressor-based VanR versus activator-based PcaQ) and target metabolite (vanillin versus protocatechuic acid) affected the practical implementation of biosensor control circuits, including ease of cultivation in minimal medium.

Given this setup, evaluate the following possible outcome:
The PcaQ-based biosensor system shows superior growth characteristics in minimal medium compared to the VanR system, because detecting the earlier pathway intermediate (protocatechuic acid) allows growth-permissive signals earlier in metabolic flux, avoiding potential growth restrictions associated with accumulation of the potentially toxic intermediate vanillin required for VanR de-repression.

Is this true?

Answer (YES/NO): NO